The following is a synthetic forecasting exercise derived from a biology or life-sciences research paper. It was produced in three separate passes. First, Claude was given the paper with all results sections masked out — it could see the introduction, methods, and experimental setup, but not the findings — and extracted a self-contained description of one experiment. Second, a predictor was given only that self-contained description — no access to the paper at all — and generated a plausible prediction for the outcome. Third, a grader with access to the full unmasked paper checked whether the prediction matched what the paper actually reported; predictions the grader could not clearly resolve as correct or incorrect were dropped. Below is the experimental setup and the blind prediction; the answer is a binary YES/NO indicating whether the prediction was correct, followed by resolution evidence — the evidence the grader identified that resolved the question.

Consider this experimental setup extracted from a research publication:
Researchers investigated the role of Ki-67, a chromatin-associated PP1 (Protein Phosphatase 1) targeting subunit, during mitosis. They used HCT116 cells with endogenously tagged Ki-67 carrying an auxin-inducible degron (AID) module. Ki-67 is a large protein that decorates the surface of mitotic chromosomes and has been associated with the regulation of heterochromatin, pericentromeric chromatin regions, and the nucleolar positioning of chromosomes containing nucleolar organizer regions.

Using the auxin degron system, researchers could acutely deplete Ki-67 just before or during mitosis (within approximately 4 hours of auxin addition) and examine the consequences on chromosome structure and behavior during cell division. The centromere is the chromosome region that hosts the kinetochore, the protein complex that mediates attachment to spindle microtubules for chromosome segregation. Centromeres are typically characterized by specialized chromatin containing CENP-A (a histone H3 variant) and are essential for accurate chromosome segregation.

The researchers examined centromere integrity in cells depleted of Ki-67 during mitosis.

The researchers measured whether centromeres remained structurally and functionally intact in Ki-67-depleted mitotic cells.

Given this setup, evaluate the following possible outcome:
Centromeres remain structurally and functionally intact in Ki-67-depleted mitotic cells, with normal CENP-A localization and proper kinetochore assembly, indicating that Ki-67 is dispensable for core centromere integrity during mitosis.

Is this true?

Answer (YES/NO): NO